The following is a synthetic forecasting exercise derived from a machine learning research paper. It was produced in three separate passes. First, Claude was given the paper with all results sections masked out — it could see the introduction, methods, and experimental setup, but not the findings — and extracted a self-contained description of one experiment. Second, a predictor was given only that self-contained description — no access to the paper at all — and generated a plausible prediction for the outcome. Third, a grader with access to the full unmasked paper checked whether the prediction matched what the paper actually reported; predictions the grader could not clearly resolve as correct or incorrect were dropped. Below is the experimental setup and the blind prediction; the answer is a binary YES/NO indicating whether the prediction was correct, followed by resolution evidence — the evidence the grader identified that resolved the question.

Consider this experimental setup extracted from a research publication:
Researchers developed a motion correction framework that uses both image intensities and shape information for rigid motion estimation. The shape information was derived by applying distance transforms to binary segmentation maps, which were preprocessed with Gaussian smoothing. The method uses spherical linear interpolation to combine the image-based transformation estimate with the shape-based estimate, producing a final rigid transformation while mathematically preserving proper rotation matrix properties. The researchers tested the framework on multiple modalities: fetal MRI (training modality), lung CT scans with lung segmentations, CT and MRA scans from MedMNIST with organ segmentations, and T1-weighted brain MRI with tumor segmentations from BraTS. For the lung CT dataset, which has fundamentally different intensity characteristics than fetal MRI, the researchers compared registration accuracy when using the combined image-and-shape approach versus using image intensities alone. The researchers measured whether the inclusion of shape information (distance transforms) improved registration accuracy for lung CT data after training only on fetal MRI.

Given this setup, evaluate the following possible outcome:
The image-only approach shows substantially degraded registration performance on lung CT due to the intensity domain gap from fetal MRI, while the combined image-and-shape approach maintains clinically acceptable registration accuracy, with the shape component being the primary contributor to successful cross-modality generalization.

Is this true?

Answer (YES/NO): NO